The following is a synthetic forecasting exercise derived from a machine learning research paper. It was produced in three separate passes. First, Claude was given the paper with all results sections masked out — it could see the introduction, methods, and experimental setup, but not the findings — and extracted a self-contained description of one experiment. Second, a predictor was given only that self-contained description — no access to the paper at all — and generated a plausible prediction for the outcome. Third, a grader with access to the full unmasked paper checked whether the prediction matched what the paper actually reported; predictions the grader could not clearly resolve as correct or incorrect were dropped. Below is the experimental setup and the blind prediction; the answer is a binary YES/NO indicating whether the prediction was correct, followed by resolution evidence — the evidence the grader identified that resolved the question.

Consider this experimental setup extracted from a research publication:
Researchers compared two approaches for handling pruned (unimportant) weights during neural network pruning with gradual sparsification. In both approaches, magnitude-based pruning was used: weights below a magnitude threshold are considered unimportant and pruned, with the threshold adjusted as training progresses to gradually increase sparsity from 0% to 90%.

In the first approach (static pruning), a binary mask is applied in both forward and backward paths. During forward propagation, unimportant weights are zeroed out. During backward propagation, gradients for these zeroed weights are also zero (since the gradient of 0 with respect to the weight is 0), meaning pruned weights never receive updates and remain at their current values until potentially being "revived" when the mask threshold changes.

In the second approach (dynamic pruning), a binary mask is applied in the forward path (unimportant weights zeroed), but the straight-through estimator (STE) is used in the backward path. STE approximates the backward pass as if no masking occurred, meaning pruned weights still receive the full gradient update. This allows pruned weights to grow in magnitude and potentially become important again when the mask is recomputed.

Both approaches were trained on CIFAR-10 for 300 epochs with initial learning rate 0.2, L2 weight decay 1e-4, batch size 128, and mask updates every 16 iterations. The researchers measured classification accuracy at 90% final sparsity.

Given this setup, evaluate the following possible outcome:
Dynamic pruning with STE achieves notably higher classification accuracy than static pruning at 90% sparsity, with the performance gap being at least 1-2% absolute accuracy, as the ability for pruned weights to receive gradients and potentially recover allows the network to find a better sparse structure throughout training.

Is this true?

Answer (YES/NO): NO